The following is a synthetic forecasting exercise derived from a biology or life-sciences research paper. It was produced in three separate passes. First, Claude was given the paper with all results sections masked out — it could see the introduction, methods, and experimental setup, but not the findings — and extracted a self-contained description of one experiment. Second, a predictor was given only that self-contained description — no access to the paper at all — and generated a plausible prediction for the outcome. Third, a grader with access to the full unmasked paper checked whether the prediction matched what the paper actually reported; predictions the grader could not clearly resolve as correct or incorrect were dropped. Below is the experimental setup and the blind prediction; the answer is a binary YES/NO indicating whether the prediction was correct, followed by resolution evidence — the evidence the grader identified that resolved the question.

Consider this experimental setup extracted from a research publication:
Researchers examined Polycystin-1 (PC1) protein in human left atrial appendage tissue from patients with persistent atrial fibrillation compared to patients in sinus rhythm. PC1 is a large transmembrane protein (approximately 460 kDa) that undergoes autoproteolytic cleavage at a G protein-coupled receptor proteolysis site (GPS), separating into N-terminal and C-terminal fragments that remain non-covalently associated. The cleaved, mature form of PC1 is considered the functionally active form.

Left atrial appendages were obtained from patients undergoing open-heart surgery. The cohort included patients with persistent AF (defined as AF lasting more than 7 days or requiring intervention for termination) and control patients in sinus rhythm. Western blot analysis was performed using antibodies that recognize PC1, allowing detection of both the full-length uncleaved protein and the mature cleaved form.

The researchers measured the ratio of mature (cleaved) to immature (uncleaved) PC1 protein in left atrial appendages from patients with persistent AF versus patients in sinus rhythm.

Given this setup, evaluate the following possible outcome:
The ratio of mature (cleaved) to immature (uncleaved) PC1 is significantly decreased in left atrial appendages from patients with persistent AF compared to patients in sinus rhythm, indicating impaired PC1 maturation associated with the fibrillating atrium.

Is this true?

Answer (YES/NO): YES